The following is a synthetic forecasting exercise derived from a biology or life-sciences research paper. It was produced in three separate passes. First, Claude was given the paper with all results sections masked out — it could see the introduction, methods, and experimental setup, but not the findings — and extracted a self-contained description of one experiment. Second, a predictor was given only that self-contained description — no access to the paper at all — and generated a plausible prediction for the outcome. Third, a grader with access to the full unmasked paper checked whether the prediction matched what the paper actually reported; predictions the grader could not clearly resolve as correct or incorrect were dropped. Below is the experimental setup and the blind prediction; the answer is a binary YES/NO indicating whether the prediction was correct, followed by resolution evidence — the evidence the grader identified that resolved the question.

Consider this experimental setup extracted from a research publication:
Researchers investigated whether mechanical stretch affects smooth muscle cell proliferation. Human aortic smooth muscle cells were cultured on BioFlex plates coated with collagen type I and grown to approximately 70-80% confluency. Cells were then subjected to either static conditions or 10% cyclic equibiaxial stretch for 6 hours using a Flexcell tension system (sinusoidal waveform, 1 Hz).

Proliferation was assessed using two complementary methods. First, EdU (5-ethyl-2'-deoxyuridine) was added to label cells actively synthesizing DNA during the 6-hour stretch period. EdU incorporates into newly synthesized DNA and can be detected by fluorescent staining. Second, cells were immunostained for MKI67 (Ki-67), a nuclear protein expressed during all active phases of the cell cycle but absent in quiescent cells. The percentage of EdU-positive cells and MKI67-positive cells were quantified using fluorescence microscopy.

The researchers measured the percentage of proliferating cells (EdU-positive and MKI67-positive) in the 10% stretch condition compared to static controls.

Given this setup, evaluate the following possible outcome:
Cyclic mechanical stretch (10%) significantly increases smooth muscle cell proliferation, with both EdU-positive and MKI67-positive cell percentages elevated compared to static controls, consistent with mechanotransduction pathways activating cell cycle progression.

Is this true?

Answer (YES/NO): NO